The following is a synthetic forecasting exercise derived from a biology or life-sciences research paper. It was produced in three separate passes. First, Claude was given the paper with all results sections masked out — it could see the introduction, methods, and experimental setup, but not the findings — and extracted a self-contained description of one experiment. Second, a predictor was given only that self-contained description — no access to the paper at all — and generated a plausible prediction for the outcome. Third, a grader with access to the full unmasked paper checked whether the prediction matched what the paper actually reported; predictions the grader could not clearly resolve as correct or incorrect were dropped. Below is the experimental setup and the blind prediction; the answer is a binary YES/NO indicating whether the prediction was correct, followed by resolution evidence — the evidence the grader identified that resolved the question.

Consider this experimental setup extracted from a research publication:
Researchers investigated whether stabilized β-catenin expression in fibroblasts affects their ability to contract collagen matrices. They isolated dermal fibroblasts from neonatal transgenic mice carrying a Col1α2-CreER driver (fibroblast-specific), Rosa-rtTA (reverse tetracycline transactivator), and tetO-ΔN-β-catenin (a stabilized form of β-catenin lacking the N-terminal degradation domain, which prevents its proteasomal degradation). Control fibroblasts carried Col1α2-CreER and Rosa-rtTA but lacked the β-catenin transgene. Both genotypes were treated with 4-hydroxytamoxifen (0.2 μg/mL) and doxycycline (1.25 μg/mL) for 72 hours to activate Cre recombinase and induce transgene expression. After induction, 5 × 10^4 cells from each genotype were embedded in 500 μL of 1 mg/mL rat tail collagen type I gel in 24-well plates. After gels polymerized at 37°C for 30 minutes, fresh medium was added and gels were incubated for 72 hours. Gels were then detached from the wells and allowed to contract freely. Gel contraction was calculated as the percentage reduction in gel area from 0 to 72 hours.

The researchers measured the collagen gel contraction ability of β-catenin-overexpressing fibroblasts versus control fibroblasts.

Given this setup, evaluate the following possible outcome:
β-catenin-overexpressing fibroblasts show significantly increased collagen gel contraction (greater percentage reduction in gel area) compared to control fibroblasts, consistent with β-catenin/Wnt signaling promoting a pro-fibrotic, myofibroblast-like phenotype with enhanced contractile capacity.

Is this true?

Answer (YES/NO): YES